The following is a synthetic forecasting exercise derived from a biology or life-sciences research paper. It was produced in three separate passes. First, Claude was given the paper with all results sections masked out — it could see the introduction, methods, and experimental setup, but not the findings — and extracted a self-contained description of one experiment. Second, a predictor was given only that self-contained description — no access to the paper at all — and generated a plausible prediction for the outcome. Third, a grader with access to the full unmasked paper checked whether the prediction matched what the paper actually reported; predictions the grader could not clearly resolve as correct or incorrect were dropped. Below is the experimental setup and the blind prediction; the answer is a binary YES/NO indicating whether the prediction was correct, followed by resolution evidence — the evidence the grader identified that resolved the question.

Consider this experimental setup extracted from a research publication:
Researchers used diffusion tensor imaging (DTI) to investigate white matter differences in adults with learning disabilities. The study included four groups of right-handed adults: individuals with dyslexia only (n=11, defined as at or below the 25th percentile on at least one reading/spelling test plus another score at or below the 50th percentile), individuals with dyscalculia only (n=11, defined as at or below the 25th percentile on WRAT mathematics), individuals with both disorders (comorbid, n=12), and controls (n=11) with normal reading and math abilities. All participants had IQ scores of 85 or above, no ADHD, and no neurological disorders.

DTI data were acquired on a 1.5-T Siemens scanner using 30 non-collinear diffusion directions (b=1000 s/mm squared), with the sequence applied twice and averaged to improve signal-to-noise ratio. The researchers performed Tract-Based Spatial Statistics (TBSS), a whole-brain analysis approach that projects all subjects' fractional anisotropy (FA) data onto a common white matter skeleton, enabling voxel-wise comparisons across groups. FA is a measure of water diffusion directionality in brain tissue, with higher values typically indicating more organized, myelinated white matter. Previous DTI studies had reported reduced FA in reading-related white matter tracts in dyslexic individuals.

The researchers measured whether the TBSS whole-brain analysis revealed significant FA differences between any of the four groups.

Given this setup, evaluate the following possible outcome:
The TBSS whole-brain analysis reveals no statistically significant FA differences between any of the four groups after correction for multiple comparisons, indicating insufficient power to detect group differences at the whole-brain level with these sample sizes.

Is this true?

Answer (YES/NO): NO